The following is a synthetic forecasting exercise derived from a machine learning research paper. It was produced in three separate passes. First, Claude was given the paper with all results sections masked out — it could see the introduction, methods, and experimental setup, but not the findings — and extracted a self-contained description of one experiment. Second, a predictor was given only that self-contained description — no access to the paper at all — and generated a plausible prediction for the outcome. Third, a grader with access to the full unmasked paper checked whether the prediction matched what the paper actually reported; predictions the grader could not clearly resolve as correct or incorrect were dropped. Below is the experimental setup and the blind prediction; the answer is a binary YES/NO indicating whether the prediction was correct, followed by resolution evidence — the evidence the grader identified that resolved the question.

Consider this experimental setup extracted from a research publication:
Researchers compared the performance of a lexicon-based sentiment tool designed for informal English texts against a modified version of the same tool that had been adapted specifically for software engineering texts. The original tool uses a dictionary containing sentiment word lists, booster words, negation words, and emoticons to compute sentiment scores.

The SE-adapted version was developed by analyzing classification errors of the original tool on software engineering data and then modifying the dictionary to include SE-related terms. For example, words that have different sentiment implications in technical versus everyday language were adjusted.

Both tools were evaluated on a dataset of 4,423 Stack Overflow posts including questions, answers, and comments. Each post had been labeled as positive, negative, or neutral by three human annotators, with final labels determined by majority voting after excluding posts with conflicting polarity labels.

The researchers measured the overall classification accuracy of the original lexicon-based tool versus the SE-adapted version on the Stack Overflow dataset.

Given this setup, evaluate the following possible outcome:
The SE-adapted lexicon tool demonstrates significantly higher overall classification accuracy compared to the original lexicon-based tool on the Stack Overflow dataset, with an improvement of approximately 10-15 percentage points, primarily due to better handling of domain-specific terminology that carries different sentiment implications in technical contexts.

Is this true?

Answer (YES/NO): NO